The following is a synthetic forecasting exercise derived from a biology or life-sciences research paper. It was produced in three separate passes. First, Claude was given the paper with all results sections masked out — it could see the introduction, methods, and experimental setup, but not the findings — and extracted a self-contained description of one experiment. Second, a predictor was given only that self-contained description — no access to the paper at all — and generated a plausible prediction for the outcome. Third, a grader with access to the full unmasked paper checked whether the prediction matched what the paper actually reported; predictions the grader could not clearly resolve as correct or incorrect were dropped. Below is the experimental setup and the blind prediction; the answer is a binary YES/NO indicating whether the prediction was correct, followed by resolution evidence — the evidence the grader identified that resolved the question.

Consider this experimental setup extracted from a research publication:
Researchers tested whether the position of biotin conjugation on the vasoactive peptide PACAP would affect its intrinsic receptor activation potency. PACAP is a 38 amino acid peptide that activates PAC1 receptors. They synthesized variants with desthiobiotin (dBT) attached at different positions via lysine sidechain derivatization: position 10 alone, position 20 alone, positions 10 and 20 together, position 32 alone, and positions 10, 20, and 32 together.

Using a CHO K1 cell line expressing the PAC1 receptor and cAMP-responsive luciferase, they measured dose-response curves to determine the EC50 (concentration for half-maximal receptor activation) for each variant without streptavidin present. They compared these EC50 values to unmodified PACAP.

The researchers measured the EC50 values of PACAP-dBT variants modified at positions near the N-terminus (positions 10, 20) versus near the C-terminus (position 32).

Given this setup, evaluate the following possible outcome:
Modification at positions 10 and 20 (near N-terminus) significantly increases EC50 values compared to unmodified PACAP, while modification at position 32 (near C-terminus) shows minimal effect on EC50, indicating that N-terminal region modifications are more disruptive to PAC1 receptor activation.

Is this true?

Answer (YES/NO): NO